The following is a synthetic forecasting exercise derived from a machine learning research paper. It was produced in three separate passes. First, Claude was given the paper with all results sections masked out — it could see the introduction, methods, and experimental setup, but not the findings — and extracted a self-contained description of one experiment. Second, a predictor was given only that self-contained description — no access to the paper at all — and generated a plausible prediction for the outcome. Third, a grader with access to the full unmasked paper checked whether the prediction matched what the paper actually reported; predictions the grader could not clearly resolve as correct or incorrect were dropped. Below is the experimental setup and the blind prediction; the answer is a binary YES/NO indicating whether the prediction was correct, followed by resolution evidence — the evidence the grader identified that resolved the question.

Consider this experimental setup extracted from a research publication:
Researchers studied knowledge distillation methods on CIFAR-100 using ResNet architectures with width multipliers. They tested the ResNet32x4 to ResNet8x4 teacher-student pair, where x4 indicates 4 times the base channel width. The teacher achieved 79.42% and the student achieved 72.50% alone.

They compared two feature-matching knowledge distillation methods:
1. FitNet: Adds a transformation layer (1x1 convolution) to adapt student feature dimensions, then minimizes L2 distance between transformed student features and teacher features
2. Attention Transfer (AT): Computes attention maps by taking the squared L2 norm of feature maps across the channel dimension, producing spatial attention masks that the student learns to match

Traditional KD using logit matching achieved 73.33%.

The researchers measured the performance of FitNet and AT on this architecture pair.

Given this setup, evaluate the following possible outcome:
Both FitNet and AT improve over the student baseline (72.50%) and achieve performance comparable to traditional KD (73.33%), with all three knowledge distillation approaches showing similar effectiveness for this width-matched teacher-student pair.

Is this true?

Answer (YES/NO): YES